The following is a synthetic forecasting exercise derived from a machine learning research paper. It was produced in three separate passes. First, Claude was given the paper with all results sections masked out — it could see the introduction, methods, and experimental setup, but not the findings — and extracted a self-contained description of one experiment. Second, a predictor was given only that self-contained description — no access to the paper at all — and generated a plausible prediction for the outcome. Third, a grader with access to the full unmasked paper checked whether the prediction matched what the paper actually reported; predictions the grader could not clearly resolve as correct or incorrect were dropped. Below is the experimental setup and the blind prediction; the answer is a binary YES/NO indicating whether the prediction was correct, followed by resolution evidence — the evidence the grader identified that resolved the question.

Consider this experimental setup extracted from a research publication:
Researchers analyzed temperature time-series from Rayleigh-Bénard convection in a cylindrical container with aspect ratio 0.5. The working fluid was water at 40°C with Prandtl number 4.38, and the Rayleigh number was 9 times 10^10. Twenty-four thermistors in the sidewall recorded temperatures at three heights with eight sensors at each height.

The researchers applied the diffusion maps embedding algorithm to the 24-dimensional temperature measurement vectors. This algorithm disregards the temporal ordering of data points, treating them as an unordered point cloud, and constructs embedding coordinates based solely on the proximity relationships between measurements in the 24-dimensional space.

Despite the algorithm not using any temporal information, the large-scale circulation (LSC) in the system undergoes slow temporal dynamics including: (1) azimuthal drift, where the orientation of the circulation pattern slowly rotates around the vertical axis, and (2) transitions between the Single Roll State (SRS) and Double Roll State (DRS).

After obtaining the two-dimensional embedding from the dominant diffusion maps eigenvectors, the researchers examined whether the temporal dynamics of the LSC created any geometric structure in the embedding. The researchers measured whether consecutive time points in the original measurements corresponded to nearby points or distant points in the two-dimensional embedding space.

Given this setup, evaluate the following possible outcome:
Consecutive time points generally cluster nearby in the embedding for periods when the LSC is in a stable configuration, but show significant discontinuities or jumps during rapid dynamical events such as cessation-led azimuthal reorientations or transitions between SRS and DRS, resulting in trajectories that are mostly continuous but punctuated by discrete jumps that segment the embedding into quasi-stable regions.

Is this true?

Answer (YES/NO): NO